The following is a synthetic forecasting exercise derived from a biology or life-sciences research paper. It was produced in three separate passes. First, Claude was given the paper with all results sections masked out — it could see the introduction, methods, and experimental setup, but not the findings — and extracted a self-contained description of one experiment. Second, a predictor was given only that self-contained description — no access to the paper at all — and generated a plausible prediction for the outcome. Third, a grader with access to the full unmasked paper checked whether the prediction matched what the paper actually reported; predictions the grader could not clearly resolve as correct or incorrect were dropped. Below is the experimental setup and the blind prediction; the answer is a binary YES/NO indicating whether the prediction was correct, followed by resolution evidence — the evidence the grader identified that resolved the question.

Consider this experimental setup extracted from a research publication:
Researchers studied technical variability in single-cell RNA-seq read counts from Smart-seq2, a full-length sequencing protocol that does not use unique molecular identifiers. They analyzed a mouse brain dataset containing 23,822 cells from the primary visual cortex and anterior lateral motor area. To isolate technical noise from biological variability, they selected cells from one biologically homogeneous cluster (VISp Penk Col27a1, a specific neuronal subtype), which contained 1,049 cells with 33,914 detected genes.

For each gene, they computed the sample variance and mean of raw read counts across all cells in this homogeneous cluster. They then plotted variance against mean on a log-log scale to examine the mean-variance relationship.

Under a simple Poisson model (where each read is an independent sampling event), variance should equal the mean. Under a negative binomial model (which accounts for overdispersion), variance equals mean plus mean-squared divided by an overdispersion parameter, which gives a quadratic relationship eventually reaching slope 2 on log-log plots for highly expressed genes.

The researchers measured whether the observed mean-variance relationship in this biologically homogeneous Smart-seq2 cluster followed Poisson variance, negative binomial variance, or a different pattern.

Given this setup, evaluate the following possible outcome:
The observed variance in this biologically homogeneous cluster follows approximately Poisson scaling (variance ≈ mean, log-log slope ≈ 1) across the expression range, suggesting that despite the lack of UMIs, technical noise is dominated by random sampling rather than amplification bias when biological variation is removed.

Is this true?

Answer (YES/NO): NO